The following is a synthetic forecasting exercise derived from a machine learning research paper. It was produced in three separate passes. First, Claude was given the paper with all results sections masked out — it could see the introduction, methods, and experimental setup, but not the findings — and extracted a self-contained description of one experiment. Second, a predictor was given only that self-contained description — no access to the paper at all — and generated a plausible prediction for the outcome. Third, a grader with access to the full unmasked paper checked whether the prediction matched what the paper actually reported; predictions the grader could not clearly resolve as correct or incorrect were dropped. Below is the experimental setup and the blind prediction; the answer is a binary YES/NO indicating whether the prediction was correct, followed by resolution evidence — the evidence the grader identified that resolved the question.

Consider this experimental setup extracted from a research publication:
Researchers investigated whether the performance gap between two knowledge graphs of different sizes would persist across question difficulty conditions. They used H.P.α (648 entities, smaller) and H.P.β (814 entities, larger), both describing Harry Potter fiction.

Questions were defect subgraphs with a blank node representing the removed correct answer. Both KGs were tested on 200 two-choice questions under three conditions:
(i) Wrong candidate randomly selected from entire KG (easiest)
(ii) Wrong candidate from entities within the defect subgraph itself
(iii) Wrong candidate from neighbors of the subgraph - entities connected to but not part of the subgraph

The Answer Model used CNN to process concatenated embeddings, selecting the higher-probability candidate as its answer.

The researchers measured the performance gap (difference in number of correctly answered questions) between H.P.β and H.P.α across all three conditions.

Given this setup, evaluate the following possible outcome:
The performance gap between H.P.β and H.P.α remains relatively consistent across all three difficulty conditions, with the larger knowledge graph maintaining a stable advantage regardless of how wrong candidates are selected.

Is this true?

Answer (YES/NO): NO